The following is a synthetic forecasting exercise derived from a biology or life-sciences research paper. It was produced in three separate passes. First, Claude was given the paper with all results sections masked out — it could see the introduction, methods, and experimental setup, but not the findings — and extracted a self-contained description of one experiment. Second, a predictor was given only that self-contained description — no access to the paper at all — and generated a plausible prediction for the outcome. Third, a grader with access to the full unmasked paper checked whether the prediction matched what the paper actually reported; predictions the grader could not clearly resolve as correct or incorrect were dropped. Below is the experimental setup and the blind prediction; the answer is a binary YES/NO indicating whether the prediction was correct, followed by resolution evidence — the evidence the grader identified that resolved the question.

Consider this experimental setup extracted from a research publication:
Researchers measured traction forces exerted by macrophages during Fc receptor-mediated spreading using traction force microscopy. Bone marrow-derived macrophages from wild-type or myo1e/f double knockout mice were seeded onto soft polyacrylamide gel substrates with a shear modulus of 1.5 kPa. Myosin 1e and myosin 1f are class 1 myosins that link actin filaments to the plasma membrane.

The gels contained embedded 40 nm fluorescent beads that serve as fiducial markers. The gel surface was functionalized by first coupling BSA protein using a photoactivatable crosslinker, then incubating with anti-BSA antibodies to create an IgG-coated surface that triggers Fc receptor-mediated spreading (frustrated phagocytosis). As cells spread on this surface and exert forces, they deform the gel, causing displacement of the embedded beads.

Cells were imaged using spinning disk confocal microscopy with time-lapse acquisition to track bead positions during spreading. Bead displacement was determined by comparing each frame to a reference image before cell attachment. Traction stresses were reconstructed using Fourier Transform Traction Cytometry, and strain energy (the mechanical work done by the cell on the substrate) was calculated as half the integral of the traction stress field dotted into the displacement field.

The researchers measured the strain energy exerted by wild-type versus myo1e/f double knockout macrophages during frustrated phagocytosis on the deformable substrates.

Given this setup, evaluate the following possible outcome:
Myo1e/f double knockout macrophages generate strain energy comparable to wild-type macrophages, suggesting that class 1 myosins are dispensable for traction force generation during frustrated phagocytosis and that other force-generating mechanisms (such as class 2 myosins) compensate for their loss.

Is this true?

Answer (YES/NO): YES